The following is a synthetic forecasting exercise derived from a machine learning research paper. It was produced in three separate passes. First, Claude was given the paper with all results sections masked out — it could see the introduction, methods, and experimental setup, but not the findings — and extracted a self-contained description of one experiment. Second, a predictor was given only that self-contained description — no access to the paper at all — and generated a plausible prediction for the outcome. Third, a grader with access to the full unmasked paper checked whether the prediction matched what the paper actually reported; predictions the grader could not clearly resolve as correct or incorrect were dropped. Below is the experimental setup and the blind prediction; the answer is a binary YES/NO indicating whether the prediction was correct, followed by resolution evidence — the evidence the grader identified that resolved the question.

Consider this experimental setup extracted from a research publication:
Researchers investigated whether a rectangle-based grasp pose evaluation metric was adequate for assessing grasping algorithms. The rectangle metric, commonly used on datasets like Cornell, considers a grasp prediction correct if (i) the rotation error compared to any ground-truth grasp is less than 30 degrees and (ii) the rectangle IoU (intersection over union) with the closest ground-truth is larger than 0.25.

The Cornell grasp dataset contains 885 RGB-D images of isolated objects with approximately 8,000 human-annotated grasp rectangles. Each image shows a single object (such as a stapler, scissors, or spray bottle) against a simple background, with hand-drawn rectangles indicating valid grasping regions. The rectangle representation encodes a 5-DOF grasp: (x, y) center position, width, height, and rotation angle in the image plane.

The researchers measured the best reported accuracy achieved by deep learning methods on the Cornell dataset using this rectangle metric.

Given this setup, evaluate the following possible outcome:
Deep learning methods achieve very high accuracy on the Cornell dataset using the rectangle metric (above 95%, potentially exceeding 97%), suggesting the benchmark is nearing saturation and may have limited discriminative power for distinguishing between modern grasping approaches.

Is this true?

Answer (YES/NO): YES